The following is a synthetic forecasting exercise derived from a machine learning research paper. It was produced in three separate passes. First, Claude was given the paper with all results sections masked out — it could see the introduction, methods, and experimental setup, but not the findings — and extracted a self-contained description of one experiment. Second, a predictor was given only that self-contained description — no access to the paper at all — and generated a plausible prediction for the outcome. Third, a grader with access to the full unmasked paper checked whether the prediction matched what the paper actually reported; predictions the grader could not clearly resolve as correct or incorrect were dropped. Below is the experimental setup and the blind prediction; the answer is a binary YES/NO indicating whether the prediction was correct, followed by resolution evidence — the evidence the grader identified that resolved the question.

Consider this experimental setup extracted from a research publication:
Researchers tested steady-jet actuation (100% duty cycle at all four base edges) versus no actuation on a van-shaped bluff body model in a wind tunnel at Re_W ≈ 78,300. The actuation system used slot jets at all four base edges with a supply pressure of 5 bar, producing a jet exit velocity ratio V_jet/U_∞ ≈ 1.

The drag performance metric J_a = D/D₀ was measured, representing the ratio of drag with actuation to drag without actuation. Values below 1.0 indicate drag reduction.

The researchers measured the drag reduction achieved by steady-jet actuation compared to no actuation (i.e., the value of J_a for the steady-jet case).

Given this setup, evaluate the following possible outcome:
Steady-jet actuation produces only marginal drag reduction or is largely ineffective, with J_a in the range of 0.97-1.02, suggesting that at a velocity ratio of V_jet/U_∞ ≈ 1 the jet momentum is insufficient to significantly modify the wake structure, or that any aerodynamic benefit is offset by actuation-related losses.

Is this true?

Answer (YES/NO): YES